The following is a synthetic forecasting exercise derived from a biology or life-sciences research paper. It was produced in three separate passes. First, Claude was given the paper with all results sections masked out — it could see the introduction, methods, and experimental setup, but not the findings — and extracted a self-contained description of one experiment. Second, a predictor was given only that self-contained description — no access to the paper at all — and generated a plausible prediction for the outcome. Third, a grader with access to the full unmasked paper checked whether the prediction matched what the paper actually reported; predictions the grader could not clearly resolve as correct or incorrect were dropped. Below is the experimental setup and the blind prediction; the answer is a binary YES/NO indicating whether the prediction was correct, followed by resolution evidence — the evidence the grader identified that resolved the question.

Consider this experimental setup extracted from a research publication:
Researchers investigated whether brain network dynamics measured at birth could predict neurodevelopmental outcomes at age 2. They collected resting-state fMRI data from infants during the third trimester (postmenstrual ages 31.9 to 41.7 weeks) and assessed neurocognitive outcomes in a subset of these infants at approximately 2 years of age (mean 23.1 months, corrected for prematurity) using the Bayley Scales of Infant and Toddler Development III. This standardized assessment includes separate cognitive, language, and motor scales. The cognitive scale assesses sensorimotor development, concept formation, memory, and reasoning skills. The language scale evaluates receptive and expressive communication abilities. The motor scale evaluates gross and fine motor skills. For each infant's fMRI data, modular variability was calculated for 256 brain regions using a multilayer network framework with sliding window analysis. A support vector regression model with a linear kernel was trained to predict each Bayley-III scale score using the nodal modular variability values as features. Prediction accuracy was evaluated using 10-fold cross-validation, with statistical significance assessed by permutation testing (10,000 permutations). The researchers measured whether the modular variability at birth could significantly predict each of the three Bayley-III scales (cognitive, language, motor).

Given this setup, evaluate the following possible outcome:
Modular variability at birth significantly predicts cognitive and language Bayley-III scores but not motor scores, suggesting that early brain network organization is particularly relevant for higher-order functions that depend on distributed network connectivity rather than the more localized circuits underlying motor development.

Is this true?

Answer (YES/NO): YES